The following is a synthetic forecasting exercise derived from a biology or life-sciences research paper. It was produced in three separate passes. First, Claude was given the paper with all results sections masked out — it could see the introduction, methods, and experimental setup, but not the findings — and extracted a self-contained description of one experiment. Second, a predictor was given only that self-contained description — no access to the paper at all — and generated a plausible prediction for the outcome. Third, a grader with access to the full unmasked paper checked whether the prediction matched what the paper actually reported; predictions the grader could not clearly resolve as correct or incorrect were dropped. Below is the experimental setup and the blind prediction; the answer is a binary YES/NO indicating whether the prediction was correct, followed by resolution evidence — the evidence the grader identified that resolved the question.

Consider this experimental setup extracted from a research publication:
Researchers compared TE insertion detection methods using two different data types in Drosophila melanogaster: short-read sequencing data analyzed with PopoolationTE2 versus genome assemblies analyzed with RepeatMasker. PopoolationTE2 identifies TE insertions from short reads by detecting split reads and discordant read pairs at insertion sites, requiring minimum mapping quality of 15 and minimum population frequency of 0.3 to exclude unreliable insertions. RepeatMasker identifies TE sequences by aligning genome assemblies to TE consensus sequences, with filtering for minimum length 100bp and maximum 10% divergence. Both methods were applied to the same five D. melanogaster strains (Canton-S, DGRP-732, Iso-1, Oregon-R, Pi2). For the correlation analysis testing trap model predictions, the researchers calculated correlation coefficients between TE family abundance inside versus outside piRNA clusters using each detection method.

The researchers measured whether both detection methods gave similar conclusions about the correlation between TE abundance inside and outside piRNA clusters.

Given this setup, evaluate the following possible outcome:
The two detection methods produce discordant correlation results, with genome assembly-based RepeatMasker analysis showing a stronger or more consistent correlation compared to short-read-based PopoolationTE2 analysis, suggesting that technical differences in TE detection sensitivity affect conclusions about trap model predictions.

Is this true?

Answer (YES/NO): NO